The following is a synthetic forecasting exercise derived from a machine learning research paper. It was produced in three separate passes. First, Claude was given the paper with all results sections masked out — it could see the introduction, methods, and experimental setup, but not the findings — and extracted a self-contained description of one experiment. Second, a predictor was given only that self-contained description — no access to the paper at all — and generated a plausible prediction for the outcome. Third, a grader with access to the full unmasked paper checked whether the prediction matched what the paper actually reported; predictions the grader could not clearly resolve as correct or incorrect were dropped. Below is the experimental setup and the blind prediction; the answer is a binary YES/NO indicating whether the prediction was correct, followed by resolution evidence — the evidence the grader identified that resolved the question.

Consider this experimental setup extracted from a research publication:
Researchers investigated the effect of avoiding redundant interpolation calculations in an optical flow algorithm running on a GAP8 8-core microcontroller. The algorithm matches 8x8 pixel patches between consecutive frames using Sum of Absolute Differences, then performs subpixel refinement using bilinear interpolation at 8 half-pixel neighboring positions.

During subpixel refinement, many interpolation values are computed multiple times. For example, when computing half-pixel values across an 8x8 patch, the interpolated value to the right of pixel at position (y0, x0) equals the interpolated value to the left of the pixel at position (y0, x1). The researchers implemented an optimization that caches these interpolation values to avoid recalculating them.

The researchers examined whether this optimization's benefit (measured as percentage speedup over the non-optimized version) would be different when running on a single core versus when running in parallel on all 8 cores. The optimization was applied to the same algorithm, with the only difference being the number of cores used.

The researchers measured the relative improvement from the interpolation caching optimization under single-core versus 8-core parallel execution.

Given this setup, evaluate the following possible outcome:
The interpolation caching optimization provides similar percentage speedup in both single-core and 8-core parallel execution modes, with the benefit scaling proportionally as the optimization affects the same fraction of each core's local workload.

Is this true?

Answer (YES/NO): YES